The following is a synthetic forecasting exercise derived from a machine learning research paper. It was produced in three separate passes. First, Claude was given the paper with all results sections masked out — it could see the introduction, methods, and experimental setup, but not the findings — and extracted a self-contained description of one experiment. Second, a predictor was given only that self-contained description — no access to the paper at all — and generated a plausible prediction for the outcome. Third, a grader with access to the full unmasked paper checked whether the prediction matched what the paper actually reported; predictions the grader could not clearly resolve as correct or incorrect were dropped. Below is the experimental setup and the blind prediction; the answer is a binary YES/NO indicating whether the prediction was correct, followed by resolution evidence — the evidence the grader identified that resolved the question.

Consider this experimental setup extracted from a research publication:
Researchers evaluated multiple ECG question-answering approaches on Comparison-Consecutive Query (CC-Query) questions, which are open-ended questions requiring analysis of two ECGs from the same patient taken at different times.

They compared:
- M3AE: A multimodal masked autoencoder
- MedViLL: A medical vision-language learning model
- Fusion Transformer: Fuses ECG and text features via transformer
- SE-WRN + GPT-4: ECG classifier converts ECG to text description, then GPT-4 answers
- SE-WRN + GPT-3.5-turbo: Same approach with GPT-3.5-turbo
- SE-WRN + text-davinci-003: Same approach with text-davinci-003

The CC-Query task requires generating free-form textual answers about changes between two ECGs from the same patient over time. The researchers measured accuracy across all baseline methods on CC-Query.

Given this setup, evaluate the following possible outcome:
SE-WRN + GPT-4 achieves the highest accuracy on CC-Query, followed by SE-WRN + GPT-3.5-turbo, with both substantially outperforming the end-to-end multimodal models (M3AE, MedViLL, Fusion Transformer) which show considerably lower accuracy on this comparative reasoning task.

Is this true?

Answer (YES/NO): NO